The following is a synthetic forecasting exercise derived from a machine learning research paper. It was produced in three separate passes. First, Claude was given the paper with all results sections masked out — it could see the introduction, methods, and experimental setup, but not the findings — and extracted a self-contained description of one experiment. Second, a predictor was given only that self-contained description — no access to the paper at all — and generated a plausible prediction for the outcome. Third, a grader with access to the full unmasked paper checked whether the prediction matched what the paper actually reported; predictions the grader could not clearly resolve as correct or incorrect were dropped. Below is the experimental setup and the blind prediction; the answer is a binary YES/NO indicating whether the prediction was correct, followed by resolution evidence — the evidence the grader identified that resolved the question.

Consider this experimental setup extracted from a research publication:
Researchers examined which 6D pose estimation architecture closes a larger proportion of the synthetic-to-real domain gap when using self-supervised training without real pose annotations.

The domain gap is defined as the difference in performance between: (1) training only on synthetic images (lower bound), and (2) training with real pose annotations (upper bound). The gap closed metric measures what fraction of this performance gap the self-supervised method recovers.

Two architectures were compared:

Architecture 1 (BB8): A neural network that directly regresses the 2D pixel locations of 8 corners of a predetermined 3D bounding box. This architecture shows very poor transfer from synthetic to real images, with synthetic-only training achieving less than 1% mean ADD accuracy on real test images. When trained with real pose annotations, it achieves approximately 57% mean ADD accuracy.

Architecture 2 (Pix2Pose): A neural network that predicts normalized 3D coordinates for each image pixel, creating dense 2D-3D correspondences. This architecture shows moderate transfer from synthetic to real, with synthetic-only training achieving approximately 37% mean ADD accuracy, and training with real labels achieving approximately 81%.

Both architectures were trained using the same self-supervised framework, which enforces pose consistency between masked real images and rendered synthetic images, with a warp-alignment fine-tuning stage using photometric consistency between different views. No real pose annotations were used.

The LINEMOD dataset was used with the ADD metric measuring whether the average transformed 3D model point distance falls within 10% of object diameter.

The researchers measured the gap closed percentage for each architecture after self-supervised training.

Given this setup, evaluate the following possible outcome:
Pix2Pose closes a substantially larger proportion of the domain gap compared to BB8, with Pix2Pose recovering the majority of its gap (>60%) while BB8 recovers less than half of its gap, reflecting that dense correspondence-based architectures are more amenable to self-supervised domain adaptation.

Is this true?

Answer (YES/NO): NO